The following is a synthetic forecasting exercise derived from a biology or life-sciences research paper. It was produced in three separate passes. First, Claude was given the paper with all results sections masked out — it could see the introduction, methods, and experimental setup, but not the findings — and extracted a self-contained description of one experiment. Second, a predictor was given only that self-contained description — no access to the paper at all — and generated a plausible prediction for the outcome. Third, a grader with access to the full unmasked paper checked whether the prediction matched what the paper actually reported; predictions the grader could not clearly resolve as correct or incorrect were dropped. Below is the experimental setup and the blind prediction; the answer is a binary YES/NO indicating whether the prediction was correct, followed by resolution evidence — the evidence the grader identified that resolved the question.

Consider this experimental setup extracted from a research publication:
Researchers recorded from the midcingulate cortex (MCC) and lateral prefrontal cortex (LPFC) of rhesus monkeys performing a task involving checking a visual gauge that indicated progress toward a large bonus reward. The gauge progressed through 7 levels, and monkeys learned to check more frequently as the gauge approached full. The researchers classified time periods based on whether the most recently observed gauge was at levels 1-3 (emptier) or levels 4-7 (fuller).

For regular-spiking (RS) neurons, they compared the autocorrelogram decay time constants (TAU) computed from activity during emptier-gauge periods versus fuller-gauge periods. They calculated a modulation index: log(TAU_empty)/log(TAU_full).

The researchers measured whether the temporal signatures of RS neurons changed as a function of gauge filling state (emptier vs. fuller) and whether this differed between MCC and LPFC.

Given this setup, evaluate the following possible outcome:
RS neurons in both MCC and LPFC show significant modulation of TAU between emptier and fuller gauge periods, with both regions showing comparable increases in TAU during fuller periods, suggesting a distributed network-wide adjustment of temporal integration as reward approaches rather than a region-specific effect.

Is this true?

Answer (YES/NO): NO